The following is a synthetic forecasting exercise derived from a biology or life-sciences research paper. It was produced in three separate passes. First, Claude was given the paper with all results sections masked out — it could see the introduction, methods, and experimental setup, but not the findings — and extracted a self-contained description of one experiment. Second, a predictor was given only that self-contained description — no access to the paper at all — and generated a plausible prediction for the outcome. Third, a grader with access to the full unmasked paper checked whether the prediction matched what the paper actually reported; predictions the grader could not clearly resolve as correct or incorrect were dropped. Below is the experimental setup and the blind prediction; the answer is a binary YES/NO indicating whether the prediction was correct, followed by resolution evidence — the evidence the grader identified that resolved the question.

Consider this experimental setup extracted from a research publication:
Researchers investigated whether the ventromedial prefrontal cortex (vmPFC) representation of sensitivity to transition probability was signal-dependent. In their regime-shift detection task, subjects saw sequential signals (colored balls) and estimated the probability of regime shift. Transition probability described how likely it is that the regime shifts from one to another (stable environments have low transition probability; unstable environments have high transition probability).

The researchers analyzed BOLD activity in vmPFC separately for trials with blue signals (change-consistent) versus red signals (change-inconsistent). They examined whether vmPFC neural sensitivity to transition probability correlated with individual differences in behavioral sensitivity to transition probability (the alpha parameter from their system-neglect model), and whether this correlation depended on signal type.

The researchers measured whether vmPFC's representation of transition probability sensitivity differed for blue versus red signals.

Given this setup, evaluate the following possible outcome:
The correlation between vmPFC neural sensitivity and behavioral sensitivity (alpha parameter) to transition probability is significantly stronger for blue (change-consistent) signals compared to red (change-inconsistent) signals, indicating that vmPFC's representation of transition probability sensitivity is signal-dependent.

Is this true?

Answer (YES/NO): NO